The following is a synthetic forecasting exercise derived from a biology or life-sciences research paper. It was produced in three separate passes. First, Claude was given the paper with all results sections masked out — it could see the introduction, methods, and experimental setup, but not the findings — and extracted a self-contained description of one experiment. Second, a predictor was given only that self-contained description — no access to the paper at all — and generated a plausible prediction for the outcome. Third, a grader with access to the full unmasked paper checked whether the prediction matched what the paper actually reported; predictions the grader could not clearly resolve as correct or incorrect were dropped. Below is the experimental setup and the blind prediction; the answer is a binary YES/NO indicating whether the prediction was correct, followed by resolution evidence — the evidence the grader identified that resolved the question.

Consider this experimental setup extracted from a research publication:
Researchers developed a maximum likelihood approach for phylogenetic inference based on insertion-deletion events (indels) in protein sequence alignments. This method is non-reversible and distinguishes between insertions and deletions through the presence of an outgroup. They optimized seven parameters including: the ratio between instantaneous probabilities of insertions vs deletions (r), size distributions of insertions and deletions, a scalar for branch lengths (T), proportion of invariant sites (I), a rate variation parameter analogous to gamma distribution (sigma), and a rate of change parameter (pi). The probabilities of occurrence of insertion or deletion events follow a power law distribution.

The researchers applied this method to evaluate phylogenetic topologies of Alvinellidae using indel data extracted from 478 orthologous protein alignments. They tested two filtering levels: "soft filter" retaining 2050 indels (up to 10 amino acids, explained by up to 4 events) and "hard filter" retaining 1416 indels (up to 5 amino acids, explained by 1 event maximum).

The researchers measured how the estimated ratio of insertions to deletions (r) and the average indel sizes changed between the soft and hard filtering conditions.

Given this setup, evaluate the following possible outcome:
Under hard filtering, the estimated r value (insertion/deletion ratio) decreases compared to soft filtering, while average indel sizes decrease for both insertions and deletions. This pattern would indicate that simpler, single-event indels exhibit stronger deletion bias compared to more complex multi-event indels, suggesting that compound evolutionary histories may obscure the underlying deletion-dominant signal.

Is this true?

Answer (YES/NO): NO